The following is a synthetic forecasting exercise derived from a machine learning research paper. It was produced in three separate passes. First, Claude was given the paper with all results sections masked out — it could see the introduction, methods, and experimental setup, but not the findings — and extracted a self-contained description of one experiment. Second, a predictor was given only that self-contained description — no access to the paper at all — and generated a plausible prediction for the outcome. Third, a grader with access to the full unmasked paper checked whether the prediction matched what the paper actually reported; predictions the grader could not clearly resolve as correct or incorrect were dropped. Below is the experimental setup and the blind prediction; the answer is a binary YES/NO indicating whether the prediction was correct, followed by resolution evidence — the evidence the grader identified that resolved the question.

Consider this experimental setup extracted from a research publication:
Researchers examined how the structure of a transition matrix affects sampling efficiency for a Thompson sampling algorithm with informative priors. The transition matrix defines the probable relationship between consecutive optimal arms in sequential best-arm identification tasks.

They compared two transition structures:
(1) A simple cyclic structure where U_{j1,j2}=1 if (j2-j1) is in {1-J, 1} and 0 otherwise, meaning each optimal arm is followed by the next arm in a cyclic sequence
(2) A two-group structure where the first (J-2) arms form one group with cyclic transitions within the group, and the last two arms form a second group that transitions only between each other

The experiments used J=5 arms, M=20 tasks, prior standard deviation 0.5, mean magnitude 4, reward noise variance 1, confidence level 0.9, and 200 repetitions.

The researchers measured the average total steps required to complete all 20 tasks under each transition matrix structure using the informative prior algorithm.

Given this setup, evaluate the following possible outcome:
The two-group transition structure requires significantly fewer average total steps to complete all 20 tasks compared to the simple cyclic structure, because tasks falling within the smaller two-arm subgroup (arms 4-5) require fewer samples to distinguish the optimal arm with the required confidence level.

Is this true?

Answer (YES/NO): YES